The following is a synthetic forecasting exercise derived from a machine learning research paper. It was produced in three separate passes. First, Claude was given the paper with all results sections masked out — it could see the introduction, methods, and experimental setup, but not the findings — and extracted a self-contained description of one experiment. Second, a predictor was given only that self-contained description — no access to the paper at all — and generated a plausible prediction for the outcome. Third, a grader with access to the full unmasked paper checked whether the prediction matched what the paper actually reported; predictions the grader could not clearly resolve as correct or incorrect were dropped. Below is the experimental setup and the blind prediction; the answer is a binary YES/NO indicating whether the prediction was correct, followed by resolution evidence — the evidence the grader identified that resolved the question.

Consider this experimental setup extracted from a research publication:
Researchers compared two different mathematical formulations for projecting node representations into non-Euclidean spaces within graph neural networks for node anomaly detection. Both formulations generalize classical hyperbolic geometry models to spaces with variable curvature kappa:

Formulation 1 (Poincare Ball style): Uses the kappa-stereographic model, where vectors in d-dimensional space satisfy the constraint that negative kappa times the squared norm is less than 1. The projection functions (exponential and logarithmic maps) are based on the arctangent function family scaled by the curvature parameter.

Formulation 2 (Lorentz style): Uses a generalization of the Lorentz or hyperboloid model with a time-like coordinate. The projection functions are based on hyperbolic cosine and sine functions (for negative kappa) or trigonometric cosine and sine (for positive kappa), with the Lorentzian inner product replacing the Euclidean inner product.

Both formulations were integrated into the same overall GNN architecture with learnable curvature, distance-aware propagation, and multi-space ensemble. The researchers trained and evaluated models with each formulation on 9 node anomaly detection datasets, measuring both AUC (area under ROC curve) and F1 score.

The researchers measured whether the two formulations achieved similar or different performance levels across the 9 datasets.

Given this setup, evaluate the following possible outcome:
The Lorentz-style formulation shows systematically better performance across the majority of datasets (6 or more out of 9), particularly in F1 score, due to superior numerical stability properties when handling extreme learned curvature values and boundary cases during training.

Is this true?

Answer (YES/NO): NO